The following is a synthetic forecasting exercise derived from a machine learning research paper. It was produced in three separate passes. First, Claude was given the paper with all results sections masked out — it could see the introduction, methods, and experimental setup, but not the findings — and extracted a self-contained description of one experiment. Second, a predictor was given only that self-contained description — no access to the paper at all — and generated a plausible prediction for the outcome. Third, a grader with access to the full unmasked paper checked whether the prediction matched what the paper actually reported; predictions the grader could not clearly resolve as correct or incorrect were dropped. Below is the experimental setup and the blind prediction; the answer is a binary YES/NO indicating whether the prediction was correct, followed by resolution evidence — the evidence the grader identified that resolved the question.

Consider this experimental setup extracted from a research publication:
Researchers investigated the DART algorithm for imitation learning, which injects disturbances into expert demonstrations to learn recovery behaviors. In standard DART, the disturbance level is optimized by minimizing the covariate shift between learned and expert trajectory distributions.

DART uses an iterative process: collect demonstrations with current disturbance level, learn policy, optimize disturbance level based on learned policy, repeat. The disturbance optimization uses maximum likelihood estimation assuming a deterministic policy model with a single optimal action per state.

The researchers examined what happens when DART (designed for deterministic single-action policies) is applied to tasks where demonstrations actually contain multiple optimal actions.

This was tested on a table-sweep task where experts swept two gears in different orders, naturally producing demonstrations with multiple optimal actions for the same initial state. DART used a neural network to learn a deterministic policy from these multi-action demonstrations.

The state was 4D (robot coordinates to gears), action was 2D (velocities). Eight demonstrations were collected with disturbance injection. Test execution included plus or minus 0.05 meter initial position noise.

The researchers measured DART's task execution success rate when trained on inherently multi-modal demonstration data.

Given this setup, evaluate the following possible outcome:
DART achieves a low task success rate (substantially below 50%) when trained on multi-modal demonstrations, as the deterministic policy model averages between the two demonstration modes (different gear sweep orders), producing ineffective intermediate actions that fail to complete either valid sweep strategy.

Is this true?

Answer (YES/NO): YES